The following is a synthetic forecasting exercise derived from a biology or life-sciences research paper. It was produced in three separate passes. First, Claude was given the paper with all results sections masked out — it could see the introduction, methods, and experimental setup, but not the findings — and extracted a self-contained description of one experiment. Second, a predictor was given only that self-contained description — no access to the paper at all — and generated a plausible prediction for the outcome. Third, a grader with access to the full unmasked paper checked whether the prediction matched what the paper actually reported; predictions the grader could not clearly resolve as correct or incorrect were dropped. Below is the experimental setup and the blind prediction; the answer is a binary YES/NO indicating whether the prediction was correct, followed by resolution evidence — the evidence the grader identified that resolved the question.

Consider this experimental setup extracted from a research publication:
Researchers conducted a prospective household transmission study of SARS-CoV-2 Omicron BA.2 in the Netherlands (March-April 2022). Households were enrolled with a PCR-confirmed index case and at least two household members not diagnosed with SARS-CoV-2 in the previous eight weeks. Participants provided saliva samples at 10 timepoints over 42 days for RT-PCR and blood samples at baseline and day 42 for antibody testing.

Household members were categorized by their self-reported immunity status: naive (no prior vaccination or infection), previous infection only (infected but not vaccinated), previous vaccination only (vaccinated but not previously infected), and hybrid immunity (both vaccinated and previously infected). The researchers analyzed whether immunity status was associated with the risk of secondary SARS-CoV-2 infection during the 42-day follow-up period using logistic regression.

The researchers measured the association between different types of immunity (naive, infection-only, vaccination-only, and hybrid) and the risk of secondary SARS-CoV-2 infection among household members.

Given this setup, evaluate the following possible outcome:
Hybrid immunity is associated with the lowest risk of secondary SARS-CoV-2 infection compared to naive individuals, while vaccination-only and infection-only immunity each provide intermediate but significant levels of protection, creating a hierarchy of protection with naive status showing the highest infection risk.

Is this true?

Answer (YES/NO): NO